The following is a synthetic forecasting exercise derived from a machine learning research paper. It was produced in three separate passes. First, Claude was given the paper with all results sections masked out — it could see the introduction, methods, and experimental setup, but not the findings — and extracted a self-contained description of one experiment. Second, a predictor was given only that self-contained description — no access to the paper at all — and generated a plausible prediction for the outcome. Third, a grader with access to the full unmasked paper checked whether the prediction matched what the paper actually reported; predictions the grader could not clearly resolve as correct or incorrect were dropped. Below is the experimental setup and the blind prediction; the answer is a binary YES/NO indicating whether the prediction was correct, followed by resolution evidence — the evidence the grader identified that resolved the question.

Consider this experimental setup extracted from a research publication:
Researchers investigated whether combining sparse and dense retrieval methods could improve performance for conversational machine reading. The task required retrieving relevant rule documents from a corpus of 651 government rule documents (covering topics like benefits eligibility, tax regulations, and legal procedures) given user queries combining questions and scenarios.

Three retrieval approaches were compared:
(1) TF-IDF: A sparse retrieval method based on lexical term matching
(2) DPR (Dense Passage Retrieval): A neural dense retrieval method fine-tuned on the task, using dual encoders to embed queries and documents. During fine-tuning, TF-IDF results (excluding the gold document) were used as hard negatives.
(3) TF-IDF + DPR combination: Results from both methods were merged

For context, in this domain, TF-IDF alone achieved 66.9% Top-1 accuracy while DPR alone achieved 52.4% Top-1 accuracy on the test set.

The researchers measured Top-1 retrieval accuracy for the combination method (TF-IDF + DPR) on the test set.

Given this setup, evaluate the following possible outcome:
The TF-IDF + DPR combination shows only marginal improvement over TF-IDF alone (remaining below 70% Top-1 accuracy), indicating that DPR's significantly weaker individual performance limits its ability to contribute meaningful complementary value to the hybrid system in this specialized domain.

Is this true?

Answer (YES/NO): NO